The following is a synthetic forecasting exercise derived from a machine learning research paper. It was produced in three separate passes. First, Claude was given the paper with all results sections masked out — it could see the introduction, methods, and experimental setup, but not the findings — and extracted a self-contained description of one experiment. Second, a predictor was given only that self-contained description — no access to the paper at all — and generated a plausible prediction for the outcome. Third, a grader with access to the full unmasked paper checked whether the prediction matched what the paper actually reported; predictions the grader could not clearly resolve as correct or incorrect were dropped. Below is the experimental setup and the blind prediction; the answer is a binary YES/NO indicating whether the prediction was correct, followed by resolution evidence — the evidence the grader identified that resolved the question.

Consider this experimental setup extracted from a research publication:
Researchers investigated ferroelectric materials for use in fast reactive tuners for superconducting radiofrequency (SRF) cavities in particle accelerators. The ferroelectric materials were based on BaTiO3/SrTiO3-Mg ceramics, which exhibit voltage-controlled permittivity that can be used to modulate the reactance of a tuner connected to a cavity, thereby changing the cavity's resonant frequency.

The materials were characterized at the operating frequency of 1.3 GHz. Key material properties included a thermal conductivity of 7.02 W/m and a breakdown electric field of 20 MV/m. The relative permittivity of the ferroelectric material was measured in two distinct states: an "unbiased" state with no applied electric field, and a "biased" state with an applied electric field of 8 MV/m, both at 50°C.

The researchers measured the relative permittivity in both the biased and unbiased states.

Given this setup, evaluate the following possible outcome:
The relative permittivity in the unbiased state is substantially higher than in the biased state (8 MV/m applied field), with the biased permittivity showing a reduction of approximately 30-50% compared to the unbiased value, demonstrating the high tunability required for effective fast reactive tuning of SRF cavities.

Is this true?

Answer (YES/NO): NO